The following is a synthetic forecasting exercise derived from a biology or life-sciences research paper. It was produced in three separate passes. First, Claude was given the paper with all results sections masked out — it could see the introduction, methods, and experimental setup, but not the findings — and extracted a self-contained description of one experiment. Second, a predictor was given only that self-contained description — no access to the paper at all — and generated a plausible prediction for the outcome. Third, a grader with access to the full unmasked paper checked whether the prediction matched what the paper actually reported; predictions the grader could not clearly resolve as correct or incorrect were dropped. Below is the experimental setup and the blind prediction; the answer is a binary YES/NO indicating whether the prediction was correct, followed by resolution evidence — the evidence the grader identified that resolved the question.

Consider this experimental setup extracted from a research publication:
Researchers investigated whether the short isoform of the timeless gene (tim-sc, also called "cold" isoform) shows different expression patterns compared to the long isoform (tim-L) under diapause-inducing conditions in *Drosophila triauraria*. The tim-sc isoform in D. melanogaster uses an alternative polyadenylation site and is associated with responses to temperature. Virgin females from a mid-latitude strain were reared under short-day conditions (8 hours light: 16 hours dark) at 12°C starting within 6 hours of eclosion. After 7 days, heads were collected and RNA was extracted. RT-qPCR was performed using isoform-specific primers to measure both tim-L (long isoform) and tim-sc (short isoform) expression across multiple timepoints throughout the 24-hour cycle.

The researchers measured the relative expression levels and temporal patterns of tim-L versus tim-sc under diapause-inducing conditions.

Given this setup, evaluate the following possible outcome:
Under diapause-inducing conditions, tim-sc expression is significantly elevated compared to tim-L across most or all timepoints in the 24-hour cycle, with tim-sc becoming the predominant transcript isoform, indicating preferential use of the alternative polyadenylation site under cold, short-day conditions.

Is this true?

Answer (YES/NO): NO